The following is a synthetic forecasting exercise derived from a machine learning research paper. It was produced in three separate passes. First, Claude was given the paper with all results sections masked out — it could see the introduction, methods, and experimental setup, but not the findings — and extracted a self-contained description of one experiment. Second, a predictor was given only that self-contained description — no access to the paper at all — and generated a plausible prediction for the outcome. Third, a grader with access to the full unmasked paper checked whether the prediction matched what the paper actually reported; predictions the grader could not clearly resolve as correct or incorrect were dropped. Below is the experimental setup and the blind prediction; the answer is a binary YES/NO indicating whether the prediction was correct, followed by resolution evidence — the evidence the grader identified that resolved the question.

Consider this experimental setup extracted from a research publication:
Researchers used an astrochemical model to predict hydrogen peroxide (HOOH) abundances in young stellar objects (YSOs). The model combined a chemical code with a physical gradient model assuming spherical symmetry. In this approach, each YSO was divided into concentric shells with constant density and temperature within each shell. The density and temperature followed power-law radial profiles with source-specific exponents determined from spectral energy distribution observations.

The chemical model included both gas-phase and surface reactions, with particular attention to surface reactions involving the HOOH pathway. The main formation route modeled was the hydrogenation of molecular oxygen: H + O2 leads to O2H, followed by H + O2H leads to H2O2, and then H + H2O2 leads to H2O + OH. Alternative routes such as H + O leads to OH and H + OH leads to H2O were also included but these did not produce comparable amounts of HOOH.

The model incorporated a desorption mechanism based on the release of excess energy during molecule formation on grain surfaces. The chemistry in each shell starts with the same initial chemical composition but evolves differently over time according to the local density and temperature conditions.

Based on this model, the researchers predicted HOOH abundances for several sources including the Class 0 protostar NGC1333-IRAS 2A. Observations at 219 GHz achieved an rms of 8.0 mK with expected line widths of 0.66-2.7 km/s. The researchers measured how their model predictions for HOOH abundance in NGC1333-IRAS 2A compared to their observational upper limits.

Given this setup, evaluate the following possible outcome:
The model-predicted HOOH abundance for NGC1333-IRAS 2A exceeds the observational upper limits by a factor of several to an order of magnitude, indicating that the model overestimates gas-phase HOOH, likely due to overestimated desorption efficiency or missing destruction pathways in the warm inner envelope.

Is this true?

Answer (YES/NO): NO